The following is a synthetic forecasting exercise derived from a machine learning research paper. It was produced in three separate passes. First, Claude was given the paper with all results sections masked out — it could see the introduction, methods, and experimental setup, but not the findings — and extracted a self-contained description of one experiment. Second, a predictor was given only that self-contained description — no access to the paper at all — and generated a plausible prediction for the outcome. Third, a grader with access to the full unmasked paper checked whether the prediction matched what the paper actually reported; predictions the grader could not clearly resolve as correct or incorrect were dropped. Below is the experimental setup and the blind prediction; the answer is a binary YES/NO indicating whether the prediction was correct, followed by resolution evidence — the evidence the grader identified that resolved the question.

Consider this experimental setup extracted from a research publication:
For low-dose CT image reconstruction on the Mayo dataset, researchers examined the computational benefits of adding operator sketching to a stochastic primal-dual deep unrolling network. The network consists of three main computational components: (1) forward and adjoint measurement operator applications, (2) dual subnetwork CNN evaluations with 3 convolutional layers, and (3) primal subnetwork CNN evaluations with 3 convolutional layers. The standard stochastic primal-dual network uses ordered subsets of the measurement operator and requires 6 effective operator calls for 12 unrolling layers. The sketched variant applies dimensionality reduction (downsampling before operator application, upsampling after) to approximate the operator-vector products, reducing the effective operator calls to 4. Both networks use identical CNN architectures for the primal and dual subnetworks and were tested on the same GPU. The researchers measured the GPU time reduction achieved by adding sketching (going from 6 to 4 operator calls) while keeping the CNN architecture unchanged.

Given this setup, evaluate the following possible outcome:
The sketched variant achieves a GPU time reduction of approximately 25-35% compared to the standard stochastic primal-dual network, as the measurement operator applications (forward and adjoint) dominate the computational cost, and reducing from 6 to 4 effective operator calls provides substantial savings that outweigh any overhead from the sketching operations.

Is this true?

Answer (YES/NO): NO